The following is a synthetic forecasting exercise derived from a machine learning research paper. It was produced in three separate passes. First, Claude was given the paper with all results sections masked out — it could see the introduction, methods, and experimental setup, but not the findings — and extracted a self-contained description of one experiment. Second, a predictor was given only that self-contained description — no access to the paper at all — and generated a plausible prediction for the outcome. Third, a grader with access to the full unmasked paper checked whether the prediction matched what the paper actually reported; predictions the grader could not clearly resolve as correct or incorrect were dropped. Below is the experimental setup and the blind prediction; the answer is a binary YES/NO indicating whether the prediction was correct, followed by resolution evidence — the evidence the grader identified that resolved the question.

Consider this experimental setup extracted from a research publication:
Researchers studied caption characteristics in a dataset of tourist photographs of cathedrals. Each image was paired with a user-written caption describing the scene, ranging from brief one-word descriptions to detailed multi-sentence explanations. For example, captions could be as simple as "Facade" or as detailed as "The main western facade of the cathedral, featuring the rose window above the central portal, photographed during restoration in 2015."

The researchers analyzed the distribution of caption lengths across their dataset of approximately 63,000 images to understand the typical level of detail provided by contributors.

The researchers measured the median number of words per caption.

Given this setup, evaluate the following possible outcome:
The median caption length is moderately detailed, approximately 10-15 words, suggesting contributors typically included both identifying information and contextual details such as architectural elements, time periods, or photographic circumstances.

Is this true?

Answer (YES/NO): NO